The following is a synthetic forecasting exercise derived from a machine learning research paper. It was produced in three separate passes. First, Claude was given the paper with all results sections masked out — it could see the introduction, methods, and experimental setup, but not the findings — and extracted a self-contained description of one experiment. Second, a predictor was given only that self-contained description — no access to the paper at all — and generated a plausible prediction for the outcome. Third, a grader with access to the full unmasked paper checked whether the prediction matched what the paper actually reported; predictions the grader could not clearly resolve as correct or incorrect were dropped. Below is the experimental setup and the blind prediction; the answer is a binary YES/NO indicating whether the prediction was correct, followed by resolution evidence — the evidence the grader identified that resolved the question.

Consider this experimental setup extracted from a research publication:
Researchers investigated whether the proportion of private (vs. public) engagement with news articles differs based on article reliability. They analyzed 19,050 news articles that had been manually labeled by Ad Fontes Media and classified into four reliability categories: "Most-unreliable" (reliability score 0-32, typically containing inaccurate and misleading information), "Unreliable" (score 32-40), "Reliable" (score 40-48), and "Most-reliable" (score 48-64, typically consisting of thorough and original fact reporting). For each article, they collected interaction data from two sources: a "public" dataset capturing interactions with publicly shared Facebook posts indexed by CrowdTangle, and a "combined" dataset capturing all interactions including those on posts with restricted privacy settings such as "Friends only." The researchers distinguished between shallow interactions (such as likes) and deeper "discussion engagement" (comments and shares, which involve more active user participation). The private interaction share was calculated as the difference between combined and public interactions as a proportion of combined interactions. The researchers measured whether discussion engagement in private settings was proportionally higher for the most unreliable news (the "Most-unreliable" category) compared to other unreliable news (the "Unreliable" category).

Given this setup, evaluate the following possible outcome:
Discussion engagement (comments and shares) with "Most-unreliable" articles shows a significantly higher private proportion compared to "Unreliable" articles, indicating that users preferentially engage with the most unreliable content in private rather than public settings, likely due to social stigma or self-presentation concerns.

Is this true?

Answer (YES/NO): YES